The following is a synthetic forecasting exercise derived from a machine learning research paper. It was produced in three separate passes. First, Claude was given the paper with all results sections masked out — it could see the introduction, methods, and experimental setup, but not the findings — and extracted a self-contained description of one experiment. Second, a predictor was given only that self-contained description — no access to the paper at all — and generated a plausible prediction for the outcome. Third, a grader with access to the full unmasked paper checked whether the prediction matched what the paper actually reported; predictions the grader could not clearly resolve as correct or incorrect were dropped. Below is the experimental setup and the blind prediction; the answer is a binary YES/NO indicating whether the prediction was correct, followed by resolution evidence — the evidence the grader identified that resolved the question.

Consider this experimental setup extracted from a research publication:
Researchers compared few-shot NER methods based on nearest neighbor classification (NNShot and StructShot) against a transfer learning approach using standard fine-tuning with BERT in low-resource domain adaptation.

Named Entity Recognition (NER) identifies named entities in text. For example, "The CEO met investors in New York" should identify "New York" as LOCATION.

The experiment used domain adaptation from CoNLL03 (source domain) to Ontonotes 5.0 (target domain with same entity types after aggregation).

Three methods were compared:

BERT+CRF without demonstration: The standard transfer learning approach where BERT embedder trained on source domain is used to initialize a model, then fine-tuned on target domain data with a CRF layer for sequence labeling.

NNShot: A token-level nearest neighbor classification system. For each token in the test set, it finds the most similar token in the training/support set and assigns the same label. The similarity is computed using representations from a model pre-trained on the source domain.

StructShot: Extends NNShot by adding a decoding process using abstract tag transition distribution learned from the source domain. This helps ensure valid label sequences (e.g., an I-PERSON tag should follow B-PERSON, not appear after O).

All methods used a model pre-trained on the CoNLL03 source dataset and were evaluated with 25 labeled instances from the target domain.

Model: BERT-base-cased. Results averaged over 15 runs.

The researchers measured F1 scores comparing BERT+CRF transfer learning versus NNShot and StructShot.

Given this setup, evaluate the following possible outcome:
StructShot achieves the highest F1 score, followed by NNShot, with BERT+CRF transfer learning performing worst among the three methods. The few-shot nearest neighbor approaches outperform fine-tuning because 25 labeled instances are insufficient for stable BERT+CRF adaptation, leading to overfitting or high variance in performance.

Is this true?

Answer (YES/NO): NO